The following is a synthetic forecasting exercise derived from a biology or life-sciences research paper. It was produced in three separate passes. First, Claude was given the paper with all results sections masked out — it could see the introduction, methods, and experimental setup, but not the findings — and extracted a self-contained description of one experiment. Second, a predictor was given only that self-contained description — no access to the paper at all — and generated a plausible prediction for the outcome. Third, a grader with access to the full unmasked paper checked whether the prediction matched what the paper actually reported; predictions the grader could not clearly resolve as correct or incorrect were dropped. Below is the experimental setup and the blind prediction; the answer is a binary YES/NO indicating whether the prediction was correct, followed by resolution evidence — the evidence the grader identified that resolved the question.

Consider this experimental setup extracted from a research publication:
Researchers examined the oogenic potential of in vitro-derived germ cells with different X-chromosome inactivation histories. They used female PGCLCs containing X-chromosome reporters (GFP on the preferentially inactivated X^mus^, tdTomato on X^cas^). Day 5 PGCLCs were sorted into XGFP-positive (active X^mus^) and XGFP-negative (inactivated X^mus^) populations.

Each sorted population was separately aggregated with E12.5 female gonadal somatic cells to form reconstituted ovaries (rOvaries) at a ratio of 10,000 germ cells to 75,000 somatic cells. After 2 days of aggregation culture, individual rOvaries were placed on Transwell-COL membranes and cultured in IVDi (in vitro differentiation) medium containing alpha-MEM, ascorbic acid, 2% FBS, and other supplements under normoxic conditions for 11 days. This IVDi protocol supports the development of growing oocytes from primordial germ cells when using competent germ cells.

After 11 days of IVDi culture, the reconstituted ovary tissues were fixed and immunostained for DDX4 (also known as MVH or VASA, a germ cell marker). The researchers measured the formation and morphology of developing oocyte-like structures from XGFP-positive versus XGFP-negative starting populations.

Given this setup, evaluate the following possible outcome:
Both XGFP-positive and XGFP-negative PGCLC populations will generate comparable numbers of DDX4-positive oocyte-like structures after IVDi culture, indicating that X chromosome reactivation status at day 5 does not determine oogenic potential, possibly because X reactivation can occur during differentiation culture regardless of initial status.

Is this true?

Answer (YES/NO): NO